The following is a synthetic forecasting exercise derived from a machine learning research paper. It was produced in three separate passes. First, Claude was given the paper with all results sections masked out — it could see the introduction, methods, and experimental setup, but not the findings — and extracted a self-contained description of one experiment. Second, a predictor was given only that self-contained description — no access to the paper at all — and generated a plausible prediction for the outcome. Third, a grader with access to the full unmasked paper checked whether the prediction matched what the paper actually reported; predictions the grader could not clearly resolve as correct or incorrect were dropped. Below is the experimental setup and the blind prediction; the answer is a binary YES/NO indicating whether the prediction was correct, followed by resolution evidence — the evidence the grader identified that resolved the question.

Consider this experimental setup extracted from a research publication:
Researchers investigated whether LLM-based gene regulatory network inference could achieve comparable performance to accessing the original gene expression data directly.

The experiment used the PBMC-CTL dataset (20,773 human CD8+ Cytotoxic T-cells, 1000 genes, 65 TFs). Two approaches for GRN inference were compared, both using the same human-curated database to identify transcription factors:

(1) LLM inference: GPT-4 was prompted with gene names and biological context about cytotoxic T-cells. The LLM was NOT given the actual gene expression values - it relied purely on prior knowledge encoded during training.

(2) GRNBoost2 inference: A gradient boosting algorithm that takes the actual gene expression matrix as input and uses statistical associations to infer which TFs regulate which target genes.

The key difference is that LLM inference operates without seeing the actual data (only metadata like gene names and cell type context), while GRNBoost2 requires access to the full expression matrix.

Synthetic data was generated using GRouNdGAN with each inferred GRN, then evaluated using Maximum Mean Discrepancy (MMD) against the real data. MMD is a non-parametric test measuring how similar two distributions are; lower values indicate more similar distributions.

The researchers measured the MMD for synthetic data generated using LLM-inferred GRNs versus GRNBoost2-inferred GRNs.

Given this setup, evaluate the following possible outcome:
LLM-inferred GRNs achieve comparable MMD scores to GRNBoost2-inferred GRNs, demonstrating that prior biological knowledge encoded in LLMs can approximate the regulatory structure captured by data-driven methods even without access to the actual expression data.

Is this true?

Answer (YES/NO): NO